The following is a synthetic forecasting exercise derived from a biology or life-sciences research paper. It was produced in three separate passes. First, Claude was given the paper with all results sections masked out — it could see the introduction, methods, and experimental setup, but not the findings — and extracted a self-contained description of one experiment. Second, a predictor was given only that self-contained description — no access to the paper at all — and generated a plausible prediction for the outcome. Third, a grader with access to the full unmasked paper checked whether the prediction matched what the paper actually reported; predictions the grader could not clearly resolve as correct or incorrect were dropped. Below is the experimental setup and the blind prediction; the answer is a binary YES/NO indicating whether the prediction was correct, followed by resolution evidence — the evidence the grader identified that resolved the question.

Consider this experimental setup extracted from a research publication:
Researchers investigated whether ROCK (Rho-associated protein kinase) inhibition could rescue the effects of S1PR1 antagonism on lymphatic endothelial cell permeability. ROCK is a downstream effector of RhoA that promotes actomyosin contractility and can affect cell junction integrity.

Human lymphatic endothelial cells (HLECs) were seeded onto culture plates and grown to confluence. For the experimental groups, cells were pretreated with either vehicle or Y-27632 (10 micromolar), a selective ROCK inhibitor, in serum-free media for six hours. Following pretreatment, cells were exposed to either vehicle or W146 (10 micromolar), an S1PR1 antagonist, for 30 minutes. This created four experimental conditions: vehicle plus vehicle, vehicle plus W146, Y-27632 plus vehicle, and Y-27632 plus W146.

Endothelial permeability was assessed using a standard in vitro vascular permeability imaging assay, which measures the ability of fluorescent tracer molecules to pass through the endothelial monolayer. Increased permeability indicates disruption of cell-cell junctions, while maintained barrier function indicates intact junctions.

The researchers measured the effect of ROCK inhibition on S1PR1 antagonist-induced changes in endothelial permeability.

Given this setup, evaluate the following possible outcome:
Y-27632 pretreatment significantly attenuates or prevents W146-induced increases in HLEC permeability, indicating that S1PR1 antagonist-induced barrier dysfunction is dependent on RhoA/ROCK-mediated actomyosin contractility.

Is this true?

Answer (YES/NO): NO